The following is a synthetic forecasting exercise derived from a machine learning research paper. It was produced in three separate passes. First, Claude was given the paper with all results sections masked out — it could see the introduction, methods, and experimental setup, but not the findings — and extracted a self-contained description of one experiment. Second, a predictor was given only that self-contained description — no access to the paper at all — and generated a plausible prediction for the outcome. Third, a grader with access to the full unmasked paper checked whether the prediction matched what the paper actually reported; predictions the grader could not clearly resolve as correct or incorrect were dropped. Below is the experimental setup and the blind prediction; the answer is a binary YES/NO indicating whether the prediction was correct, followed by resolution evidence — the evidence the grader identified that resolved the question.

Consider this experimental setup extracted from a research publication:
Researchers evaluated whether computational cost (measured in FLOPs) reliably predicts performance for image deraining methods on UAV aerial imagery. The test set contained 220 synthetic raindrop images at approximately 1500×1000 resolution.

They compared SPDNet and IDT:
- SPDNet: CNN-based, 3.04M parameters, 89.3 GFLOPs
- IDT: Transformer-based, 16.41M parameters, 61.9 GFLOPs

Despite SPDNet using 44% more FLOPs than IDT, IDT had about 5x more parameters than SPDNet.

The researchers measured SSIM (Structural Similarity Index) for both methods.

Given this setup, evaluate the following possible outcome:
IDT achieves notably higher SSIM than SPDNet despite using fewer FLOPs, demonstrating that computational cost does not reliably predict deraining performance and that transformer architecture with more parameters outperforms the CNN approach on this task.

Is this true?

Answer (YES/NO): YES